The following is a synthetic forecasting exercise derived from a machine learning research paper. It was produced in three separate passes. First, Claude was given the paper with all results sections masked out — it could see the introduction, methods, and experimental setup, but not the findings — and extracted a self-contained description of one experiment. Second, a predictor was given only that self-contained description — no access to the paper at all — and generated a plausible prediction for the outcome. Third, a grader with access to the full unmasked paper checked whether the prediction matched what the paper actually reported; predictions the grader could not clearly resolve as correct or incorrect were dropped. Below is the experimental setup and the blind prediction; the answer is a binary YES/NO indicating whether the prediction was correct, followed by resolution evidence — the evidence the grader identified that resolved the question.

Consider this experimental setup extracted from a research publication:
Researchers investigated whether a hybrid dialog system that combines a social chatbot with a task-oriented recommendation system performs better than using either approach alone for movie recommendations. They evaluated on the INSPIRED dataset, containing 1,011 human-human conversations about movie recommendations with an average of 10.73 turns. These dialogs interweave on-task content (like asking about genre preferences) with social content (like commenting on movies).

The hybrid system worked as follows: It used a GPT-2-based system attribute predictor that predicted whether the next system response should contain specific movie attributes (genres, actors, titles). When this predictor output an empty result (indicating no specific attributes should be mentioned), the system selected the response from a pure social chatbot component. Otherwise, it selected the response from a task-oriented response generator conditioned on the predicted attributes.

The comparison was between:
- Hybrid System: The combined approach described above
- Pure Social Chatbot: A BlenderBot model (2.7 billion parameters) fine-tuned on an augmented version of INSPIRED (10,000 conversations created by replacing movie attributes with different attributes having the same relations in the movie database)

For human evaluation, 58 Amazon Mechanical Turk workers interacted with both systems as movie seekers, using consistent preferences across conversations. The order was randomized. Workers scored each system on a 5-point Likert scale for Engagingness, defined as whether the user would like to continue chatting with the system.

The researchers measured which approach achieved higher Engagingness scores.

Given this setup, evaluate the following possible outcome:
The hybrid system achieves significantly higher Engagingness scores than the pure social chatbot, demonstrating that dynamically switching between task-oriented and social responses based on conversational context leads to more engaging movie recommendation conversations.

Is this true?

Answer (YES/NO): NO